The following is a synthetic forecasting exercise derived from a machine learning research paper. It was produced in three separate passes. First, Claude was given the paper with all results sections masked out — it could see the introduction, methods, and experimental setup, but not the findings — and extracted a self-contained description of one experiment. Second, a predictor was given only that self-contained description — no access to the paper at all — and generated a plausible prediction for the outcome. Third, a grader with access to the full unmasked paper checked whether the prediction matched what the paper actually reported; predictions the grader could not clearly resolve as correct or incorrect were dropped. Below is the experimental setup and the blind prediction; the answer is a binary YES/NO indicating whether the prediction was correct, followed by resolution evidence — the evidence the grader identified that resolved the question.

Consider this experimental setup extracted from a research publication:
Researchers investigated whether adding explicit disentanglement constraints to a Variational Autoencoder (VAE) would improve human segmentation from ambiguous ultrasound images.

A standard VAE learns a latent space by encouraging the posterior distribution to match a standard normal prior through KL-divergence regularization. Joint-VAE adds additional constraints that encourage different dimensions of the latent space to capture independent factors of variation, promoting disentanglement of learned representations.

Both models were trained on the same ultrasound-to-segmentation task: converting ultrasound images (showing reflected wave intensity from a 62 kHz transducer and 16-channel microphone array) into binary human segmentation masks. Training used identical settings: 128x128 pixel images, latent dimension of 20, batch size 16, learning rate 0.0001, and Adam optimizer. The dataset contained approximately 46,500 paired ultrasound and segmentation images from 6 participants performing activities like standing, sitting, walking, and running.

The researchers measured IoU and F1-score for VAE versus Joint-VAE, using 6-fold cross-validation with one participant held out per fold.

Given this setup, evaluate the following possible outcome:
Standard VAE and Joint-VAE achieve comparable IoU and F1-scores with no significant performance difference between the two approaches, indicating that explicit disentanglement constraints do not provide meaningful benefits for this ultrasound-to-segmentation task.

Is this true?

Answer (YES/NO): YES